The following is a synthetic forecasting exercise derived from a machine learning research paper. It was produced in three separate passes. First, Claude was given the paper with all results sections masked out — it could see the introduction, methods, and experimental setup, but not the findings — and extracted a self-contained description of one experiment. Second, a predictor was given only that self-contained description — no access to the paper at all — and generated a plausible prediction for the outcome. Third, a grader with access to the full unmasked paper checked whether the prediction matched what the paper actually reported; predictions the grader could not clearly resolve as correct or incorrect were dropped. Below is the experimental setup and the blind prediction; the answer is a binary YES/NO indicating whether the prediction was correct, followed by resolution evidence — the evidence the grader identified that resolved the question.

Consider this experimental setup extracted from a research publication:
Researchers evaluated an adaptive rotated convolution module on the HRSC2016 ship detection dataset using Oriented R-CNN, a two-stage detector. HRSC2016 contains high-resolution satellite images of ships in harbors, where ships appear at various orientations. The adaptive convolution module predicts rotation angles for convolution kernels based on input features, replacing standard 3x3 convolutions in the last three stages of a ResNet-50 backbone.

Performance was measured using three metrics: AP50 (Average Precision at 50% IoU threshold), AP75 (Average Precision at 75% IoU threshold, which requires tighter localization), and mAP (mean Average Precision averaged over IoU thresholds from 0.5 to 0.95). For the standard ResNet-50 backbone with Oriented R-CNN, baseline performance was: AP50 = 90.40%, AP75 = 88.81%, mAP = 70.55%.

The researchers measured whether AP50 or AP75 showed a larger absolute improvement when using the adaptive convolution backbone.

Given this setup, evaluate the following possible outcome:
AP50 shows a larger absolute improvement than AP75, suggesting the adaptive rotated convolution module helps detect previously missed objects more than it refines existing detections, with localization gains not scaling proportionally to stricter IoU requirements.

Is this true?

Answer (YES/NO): NO